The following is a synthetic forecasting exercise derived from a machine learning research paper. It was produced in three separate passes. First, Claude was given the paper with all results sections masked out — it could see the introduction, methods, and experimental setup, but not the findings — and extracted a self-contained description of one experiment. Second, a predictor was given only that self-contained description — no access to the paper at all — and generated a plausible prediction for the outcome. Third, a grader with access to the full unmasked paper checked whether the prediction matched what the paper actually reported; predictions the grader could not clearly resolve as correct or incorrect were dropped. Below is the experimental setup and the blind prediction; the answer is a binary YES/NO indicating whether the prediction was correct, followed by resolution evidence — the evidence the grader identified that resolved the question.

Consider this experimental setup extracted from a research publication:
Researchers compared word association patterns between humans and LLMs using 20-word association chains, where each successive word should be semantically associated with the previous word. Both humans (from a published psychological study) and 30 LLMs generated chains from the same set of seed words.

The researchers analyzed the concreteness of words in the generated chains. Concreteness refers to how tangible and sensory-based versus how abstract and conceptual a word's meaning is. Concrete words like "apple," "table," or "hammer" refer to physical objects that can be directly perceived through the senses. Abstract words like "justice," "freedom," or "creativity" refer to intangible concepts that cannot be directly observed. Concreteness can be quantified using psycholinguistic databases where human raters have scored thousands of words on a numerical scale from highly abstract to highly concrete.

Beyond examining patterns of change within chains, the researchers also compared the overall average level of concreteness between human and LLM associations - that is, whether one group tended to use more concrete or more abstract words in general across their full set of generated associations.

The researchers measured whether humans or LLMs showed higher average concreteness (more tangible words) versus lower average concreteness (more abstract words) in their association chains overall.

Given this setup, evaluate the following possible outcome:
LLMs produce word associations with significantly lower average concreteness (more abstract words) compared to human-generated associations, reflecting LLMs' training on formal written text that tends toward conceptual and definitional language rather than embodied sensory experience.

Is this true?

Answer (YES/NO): NO